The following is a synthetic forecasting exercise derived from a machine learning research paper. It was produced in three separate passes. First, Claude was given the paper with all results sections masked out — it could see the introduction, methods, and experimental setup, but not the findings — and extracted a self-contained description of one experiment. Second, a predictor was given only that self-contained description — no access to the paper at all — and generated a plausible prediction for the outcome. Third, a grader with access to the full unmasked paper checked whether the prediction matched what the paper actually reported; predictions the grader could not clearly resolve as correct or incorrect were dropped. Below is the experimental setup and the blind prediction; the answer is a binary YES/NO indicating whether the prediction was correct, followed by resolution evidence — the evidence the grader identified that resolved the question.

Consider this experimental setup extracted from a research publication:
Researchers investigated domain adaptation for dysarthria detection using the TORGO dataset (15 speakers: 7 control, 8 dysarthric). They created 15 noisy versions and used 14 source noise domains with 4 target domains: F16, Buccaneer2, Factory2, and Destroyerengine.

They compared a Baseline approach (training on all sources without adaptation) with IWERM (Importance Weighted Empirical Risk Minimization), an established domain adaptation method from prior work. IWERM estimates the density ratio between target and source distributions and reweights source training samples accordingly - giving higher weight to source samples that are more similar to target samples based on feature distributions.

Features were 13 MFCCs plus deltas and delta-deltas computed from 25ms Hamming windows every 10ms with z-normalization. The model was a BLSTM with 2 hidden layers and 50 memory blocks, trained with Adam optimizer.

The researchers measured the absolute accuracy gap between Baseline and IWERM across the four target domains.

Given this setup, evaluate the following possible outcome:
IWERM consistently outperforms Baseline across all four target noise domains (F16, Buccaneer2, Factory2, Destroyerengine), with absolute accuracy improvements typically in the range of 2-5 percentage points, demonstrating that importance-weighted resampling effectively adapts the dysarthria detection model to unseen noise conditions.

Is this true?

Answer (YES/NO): NO